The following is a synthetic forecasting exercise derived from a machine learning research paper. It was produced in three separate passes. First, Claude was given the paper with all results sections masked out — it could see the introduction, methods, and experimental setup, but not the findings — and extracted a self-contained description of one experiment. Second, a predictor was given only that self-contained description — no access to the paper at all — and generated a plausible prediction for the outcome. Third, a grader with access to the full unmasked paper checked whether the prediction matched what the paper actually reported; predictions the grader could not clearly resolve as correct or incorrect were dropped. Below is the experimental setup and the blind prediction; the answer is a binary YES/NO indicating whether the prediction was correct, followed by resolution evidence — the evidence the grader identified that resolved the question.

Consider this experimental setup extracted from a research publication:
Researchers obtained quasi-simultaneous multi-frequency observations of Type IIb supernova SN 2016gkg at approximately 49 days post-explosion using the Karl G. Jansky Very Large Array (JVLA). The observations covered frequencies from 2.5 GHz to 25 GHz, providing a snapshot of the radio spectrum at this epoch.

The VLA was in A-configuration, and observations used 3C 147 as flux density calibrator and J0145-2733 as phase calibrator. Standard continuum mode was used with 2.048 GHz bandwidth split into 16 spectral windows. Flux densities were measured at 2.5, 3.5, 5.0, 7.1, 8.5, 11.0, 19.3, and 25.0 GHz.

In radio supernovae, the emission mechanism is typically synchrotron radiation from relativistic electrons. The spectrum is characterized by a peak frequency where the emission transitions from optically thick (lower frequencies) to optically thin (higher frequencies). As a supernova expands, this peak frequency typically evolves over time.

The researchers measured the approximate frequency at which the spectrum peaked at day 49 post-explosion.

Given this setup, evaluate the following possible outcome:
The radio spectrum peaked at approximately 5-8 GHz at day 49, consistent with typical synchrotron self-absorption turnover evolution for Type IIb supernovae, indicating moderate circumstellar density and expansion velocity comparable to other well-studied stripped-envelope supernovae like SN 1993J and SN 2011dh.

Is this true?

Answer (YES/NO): NO